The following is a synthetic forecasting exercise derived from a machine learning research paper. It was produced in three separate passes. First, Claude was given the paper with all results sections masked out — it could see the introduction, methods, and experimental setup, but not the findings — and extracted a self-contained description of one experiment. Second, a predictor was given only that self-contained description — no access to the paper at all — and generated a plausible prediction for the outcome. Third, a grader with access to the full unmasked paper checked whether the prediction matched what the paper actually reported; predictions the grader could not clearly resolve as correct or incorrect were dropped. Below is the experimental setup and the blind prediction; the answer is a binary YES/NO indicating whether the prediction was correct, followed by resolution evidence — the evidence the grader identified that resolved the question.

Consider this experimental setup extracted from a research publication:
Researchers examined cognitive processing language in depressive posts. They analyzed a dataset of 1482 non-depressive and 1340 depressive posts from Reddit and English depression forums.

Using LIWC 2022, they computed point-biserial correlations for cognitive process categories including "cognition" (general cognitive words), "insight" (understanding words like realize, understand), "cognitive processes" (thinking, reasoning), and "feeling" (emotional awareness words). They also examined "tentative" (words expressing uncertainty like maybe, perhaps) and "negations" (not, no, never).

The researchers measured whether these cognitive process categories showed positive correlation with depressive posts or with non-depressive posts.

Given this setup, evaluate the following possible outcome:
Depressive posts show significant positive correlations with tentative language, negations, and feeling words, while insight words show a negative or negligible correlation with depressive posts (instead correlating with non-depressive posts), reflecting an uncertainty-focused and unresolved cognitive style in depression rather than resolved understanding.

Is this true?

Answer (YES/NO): NO